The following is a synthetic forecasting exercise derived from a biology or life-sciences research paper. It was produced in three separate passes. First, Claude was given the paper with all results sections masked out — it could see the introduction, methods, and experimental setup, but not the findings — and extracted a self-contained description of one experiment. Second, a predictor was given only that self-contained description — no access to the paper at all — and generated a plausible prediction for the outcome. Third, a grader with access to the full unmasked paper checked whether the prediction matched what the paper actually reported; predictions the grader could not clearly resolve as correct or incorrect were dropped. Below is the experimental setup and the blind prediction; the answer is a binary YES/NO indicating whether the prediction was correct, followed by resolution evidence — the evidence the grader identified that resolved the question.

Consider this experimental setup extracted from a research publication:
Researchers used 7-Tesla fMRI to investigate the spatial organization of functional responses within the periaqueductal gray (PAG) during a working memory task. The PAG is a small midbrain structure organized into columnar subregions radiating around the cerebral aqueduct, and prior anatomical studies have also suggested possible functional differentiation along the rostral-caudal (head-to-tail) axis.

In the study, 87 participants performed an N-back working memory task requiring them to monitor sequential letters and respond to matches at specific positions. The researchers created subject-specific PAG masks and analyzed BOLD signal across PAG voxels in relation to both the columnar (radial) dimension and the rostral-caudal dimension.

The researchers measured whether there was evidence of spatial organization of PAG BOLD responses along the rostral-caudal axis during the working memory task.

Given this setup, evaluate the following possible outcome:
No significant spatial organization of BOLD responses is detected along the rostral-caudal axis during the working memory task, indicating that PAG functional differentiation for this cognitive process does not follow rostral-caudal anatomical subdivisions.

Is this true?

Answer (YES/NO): NO